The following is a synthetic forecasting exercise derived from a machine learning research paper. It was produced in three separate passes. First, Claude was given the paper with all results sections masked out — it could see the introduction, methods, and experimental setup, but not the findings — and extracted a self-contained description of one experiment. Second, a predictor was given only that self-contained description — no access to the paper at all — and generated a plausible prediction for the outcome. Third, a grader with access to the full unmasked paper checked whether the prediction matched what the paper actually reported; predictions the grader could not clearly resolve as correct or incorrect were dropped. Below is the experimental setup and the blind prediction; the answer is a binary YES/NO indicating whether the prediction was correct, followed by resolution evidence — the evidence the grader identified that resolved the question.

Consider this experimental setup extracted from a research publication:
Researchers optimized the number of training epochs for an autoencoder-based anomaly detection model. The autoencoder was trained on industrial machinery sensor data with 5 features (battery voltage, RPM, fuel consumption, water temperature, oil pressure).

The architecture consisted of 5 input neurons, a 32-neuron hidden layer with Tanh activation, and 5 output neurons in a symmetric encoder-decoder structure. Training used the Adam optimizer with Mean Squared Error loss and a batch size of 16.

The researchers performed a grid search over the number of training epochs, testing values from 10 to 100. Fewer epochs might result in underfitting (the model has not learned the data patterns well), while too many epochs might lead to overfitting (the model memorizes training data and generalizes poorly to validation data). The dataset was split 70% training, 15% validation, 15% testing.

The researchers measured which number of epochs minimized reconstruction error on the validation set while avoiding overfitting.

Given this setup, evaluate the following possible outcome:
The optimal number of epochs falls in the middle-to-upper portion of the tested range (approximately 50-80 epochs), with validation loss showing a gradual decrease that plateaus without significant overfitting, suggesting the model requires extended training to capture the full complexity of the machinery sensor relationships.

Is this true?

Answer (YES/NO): YES